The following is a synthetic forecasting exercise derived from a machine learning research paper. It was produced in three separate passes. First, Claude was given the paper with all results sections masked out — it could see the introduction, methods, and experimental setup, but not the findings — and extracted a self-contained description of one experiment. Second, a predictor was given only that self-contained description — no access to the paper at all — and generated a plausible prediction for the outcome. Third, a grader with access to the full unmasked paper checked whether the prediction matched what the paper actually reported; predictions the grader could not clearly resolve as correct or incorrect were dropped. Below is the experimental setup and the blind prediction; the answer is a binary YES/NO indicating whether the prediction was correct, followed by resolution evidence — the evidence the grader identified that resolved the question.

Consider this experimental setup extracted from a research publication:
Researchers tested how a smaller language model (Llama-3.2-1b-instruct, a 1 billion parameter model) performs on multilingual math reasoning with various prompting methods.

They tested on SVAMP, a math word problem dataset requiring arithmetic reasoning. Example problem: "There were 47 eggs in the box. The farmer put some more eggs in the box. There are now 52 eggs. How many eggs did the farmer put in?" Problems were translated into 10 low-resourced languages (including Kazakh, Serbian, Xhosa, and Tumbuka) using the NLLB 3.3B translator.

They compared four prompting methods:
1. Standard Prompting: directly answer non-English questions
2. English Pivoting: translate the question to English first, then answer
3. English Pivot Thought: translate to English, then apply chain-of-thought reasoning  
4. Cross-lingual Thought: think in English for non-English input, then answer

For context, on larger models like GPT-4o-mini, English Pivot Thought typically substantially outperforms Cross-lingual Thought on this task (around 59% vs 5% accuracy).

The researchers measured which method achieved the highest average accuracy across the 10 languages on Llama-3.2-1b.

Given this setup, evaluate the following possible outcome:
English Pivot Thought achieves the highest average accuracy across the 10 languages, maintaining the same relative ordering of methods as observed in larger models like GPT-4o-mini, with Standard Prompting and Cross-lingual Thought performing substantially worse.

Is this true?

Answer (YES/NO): NO